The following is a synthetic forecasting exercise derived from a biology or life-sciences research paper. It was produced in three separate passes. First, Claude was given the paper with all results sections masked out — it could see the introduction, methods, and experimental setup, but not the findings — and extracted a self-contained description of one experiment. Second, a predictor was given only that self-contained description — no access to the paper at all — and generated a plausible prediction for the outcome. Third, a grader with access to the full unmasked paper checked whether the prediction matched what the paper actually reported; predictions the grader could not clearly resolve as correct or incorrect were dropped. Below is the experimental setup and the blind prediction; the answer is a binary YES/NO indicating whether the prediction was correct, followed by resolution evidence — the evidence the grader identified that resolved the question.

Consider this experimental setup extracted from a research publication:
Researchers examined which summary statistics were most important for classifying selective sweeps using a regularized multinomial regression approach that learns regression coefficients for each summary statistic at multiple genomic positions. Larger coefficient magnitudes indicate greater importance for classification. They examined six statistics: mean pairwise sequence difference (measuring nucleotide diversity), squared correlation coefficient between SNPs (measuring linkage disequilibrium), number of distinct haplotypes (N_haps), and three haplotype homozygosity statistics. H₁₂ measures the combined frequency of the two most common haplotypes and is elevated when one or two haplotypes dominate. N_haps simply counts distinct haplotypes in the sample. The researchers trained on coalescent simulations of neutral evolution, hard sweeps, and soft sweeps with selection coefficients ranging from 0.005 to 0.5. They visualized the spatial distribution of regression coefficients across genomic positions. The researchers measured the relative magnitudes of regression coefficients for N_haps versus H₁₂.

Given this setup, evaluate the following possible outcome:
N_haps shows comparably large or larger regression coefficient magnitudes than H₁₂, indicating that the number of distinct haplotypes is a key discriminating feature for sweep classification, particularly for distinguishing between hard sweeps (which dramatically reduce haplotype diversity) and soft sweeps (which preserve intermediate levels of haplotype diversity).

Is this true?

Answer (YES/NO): NO